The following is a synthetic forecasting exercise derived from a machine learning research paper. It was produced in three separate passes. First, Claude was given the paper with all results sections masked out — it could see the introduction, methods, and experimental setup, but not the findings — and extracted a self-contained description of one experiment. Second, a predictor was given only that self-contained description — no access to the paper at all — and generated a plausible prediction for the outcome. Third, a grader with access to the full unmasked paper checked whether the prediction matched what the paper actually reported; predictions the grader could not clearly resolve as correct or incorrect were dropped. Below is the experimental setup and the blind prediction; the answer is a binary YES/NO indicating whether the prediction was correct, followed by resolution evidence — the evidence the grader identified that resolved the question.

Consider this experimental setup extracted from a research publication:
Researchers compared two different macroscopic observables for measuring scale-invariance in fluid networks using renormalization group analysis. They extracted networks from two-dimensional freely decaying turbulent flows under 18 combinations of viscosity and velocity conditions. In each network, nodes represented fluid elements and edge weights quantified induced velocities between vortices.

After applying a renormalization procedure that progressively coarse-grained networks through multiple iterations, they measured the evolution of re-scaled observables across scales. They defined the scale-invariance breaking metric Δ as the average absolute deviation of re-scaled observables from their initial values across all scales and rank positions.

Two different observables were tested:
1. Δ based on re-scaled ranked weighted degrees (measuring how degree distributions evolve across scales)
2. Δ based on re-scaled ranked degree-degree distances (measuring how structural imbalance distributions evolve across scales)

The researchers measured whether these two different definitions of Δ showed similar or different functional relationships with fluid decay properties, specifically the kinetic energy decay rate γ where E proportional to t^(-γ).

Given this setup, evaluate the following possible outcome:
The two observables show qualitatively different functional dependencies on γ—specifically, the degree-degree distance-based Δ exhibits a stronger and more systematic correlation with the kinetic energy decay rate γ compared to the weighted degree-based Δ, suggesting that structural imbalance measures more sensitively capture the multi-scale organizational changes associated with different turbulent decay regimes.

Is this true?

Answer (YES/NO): NO